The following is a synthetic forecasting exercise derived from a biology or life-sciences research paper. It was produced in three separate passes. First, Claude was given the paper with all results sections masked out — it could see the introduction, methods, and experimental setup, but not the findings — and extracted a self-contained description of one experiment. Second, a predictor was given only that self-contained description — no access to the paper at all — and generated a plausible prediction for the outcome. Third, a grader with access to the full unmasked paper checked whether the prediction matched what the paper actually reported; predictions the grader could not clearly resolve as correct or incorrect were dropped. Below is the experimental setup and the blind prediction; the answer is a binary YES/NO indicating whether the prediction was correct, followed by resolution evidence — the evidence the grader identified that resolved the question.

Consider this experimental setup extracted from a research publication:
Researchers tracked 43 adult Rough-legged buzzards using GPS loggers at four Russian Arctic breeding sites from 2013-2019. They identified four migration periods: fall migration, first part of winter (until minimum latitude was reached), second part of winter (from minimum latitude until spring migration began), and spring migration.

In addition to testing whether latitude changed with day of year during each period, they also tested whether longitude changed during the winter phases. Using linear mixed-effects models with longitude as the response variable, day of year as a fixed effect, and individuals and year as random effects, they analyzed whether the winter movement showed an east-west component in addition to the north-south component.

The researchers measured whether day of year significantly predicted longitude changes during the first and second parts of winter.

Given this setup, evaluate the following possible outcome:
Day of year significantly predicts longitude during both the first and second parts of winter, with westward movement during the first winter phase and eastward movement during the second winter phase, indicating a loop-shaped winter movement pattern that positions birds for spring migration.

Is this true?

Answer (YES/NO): YES